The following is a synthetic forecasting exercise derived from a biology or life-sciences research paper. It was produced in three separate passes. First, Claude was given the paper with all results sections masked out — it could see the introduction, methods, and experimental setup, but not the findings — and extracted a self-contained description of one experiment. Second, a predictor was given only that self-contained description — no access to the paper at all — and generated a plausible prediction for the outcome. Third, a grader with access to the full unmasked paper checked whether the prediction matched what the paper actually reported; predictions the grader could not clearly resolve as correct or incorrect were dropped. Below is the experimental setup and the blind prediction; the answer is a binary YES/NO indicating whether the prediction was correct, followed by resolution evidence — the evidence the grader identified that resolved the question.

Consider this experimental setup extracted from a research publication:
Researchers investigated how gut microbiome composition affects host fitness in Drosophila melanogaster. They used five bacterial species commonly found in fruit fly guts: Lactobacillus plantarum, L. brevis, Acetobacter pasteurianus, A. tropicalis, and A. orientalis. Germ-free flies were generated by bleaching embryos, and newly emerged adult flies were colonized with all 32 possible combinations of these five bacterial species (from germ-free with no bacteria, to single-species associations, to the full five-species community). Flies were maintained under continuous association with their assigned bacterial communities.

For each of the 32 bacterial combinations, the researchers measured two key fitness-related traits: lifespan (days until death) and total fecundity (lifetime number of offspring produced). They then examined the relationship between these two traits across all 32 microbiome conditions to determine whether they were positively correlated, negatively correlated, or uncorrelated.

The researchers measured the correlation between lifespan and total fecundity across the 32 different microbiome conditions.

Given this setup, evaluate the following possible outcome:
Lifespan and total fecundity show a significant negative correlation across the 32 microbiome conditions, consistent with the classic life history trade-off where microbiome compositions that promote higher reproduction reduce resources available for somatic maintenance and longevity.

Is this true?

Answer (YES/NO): YES